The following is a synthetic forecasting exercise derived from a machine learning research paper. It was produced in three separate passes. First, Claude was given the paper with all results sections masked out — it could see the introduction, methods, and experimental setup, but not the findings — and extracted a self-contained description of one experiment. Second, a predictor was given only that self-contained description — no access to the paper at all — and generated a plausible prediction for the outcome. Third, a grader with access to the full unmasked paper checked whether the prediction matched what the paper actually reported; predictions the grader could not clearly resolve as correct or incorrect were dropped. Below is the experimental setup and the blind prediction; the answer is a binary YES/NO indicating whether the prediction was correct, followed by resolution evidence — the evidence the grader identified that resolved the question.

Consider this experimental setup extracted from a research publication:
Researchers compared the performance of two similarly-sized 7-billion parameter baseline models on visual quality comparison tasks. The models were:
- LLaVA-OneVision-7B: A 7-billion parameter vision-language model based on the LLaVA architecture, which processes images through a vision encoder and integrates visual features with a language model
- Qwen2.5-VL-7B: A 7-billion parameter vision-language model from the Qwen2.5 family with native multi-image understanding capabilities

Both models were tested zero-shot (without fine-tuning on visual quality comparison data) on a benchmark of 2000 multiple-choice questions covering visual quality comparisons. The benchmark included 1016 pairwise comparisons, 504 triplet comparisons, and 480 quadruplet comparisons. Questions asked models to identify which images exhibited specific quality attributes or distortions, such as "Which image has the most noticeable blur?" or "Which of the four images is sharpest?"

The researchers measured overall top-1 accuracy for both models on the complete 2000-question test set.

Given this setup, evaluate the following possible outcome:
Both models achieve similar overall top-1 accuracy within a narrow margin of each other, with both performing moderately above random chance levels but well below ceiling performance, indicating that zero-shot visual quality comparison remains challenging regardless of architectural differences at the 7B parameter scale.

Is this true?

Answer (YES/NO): YES